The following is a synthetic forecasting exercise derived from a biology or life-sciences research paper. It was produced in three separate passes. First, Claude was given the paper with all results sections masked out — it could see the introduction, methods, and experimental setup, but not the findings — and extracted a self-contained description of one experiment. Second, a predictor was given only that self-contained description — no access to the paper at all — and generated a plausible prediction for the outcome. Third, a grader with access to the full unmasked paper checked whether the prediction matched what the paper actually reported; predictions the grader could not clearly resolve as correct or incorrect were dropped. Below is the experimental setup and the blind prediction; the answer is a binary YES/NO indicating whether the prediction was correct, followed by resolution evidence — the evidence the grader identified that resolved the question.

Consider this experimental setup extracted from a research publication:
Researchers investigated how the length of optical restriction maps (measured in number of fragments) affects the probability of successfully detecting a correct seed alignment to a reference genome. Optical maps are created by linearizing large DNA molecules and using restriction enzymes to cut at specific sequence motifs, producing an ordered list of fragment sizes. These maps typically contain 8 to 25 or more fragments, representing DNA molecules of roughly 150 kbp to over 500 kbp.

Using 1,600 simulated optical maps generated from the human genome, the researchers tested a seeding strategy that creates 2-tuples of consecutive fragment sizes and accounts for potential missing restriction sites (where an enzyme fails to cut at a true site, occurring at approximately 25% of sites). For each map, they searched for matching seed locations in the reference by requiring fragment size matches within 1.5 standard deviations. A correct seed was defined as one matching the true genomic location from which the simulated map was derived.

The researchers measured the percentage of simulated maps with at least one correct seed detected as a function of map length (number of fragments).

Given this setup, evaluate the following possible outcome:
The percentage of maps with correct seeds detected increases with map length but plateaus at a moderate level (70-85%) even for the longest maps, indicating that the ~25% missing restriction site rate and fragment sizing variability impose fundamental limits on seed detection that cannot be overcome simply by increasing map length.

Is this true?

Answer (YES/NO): NO